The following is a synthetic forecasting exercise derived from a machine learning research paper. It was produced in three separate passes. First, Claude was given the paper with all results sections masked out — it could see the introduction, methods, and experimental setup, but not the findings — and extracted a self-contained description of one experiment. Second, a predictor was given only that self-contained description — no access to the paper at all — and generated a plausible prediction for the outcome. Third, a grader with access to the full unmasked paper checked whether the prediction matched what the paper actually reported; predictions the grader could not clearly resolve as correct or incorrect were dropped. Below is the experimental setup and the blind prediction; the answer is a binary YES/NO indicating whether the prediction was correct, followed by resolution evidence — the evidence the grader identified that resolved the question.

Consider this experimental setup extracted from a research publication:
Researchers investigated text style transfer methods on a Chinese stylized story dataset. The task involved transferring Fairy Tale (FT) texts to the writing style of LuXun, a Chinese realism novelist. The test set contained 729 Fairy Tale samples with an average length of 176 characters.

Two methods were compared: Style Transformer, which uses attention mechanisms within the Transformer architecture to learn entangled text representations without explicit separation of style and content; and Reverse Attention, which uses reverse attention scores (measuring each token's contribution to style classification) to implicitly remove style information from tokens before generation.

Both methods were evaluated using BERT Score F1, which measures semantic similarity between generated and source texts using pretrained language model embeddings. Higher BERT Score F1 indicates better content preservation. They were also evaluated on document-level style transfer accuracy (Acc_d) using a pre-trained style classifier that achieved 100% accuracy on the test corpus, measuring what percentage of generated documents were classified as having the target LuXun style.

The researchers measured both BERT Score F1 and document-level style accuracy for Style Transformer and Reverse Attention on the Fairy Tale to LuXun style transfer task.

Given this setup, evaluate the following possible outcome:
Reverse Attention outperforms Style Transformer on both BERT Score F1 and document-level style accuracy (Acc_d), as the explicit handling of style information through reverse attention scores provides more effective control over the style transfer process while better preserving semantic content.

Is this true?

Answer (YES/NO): NO